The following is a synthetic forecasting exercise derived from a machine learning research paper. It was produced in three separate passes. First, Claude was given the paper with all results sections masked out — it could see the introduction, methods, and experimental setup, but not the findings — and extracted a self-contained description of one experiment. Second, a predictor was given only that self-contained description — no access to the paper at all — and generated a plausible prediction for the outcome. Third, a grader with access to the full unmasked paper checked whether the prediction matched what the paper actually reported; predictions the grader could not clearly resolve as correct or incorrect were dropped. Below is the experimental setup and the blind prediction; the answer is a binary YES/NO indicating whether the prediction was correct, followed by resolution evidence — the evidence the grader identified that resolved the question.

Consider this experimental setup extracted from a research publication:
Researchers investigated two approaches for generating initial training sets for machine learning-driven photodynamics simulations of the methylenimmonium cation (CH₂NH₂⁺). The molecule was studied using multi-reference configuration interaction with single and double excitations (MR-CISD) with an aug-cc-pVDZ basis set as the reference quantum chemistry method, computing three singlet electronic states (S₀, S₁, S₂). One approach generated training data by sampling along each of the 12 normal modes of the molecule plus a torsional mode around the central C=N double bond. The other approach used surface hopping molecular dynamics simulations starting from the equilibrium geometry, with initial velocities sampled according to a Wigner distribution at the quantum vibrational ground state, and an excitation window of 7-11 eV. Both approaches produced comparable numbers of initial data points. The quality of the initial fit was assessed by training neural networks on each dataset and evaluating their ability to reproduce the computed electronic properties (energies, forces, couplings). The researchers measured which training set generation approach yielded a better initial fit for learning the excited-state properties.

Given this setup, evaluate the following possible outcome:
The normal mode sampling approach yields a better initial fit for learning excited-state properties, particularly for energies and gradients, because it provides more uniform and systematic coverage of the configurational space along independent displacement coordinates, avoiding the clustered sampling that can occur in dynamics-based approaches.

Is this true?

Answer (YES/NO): YES